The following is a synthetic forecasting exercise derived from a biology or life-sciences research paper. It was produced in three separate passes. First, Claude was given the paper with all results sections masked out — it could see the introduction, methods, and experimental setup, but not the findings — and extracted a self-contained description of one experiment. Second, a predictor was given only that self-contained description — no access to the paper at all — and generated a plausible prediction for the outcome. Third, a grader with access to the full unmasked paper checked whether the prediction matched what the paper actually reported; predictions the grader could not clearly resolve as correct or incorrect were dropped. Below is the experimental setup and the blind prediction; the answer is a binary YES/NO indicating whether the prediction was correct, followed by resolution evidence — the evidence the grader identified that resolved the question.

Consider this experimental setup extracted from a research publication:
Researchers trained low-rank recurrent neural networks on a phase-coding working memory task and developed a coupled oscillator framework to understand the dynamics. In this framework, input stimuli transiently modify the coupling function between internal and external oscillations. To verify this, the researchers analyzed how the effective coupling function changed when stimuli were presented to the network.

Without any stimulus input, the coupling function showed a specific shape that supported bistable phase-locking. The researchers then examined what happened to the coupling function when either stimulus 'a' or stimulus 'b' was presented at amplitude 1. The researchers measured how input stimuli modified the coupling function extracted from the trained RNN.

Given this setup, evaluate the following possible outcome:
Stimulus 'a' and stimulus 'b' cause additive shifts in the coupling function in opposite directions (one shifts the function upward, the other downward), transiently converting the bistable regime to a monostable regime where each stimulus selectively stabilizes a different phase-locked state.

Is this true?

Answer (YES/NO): NO